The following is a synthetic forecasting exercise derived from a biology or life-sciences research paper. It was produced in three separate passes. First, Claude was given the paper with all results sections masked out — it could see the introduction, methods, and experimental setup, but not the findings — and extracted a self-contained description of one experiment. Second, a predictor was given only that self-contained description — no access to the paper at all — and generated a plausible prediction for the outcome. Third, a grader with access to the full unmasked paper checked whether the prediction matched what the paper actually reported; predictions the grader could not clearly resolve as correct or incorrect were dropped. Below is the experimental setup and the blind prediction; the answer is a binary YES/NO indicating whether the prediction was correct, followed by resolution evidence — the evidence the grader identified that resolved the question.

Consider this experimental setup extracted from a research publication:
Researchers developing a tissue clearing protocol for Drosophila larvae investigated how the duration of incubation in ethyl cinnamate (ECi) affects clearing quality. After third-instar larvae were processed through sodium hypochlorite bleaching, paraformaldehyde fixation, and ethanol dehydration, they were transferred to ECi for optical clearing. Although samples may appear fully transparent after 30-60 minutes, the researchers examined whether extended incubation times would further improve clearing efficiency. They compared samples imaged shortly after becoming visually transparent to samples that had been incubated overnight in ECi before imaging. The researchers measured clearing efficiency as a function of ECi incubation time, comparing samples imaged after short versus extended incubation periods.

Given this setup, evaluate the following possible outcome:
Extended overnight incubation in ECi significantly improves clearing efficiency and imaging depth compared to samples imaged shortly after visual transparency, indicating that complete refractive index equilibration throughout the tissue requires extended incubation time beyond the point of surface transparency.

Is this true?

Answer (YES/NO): YES